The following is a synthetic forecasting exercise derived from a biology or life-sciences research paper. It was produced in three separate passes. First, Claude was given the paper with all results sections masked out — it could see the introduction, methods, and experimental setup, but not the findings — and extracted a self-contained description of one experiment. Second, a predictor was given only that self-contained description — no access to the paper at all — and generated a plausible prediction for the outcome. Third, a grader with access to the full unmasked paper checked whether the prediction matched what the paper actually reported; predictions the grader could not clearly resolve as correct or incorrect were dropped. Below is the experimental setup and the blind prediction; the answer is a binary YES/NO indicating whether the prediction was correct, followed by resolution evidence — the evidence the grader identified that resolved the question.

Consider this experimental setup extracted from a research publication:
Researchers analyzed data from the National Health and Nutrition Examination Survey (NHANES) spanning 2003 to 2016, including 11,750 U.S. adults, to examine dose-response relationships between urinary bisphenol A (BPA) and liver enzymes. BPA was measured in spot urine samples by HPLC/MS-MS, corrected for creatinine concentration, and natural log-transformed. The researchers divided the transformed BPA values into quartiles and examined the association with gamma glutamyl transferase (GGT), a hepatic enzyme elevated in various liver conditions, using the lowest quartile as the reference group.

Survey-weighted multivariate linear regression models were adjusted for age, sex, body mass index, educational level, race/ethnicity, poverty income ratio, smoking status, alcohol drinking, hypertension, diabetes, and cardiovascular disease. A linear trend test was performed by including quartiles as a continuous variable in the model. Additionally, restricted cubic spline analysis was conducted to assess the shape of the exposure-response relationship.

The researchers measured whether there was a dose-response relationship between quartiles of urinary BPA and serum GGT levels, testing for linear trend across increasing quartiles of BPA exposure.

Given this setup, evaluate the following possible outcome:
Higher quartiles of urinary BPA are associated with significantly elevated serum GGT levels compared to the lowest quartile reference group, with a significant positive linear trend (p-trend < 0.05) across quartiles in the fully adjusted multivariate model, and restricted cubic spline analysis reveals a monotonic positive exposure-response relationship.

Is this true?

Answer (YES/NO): NO